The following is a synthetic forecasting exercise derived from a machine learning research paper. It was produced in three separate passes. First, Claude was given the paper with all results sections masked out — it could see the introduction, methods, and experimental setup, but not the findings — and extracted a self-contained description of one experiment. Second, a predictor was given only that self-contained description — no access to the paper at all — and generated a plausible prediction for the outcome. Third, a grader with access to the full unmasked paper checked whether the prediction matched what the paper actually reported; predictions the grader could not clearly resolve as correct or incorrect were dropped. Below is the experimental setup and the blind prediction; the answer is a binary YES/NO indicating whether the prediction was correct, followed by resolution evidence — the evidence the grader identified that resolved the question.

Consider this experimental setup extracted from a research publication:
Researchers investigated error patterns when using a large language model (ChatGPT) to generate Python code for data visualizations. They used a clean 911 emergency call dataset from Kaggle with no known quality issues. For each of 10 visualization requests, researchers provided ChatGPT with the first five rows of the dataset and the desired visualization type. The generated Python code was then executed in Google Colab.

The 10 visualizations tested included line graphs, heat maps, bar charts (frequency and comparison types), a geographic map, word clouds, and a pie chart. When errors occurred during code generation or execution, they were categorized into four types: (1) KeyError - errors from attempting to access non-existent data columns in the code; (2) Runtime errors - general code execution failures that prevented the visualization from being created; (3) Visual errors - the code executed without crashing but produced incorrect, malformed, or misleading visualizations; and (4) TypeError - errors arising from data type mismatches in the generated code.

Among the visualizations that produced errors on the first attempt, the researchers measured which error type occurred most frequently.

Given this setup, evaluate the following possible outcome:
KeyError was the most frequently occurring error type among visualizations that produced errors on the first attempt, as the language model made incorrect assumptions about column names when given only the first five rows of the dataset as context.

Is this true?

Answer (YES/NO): NO